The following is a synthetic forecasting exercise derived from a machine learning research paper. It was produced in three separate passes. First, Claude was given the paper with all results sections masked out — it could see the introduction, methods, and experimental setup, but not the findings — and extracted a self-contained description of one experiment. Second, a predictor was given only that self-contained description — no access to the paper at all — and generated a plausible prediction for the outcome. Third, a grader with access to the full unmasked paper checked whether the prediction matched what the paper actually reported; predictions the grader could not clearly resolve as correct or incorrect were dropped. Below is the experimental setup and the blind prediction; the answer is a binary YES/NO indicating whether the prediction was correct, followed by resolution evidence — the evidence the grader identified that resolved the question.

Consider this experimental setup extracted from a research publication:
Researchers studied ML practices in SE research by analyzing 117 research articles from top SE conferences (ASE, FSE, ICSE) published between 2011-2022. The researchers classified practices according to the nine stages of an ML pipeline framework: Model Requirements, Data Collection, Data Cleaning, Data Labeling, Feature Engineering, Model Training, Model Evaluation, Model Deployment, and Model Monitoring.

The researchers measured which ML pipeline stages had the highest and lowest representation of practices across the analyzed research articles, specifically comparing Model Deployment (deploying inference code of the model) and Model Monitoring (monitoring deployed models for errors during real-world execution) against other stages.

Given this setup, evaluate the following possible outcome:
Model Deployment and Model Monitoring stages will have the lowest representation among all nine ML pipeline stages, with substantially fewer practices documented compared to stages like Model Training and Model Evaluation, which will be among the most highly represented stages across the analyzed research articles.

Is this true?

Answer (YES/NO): YES